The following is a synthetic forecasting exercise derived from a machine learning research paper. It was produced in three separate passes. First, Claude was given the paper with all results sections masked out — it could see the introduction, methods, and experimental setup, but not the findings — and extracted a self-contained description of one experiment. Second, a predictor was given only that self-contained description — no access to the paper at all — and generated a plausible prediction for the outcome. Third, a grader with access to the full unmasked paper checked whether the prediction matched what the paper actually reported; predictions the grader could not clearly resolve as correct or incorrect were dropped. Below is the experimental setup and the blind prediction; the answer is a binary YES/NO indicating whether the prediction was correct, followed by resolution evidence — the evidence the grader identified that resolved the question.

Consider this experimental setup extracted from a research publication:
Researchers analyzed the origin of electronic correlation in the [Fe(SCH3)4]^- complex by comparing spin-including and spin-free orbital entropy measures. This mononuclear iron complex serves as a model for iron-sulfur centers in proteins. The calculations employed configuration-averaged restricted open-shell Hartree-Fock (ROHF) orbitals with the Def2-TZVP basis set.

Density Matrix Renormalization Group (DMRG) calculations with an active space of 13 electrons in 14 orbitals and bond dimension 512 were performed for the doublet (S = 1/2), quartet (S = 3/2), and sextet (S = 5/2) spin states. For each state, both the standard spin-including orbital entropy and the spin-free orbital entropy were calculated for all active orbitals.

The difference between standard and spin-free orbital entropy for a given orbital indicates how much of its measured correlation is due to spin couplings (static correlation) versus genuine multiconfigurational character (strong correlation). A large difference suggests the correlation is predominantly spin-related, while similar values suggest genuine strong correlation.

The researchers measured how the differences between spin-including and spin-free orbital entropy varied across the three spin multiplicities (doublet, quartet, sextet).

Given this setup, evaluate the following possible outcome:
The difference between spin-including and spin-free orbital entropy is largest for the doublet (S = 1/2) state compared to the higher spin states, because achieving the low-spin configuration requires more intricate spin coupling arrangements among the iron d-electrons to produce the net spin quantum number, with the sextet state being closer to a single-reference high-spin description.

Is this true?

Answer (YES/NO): YES